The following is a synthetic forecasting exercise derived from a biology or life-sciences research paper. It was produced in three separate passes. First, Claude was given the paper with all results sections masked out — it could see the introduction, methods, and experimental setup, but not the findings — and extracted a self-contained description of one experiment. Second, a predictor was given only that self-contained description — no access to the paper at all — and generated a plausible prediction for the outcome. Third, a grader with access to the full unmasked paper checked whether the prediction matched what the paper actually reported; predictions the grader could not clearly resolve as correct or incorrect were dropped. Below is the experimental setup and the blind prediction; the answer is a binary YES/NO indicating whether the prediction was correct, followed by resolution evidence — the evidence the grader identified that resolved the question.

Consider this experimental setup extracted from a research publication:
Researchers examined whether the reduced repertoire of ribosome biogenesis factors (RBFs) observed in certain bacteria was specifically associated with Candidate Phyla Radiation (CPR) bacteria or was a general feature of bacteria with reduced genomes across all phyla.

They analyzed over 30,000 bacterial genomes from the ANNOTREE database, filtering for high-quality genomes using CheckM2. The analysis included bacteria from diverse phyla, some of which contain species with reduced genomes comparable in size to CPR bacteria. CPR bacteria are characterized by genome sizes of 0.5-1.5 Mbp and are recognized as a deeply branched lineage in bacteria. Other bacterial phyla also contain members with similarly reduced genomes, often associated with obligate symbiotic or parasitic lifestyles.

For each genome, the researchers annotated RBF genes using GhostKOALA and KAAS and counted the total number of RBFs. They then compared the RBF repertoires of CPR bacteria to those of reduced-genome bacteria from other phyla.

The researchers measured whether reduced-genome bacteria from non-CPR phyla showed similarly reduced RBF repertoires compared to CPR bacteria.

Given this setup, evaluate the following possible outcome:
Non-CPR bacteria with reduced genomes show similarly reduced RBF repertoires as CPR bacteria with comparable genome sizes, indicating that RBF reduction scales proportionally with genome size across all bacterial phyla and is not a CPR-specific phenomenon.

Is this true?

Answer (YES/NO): NO